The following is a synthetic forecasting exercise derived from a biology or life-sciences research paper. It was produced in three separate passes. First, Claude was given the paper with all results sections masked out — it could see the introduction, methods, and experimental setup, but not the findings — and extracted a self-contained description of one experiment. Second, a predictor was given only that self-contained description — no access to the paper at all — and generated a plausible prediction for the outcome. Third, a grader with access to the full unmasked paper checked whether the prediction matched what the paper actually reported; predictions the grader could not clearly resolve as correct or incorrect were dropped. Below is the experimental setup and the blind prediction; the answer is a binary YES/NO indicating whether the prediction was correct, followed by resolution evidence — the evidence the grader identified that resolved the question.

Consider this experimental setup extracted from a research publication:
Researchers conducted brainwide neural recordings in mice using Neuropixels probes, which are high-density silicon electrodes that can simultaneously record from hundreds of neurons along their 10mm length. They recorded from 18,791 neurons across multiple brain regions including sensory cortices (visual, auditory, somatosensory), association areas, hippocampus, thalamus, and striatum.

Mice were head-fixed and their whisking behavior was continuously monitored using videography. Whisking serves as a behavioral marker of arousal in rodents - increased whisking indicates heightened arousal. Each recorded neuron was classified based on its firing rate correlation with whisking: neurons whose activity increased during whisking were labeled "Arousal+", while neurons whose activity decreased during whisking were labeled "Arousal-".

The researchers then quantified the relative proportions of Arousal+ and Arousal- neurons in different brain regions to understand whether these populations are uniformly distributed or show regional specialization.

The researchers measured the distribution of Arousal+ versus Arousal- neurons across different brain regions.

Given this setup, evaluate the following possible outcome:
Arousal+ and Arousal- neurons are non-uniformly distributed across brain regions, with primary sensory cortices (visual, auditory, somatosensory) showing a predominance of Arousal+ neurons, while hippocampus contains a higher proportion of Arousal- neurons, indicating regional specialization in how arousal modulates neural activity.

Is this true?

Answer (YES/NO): NO